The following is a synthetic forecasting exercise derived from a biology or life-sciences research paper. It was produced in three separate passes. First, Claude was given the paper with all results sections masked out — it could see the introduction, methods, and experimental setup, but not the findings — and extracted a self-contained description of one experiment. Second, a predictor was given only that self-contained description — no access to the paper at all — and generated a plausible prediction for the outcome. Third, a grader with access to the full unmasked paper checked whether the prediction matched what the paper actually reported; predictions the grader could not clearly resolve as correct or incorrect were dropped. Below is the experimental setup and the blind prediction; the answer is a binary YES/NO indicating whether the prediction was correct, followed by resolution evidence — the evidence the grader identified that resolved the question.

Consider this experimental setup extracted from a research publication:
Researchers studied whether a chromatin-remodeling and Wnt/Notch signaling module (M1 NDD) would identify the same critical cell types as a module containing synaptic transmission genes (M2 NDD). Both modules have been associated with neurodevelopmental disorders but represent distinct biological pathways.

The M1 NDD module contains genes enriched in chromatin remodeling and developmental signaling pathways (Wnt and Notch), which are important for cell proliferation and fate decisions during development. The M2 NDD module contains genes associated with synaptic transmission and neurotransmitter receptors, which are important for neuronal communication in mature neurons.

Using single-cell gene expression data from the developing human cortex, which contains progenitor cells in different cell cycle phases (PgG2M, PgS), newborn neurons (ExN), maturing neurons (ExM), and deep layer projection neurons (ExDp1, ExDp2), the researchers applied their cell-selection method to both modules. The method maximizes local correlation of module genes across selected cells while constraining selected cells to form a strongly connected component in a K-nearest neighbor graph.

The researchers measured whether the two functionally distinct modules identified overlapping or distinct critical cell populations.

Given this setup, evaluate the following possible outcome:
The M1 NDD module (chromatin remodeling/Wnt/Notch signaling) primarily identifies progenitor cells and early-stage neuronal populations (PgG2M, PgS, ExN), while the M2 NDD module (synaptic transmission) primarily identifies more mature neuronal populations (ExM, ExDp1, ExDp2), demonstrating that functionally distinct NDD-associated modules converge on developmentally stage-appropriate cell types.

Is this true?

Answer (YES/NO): NO